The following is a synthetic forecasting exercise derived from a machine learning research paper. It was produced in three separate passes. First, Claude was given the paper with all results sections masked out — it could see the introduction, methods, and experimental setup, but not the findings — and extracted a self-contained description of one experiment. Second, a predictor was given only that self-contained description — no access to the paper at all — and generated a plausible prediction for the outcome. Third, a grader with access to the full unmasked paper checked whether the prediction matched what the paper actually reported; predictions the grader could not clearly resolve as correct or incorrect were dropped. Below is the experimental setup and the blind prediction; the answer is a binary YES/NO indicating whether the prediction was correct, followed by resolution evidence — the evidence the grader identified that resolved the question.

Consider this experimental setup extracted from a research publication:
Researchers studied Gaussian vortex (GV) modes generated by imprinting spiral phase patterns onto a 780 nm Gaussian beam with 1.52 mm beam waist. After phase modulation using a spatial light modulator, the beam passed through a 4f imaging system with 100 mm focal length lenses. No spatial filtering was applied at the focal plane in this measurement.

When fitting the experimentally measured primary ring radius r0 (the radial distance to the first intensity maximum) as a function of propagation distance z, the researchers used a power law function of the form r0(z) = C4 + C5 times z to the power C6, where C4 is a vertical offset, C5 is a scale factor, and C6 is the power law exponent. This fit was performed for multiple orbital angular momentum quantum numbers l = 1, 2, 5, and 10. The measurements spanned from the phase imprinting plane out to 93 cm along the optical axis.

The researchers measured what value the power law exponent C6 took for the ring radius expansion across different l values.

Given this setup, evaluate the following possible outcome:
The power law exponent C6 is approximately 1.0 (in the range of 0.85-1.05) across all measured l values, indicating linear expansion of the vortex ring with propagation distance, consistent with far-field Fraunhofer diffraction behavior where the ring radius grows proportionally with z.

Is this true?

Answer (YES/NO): NO